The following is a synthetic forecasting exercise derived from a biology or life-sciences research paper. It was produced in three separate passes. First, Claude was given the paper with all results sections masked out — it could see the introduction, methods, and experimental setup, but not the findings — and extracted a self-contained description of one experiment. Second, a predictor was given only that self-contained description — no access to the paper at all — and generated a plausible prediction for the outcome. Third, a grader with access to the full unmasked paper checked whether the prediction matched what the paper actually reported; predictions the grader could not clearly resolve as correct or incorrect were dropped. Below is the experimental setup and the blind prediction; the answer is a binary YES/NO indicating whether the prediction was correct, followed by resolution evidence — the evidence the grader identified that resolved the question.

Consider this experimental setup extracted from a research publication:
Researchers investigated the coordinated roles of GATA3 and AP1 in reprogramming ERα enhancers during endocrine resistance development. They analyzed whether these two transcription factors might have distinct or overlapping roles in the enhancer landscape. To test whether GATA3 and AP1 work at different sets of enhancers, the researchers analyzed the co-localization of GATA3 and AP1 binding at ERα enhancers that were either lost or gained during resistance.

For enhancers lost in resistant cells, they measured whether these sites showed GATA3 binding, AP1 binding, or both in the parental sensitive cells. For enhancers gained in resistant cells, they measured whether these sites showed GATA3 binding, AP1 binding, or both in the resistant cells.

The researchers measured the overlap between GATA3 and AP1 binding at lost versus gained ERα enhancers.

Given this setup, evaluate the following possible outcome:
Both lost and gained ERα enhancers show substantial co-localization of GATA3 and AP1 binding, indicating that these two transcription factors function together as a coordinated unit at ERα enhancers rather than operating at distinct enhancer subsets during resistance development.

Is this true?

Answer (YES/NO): NO